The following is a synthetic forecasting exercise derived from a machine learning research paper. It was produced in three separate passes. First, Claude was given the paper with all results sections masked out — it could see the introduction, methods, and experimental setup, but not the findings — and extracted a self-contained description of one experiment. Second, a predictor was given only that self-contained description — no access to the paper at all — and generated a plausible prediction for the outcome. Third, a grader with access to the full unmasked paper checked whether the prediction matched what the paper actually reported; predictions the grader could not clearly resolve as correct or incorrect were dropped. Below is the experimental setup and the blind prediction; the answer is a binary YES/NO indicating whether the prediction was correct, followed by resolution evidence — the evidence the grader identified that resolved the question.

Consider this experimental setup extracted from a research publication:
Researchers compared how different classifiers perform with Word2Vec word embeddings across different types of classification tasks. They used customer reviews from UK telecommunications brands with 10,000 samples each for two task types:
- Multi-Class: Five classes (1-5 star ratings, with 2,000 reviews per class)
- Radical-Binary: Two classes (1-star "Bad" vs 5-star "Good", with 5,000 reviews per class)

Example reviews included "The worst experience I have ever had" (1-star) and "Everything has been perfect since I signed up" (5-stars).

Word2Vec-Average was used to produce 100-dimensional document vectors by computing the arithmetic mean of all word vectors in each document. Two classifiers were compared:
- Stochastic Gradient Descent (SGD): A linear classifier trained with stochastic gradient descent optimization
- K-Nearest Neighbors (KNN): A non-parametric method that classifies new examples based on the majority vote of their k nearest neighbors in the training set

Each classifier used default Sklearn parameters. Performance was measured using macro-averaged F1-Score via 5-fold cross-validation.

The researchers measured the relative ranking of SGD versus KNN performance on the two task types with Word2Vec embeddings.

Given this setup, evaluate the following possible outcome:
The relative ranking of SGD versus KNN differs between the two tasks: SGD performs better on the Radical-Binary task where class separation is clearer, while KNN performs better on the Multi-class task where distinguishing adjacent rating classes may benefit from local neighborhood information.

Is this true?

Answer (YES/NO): NO